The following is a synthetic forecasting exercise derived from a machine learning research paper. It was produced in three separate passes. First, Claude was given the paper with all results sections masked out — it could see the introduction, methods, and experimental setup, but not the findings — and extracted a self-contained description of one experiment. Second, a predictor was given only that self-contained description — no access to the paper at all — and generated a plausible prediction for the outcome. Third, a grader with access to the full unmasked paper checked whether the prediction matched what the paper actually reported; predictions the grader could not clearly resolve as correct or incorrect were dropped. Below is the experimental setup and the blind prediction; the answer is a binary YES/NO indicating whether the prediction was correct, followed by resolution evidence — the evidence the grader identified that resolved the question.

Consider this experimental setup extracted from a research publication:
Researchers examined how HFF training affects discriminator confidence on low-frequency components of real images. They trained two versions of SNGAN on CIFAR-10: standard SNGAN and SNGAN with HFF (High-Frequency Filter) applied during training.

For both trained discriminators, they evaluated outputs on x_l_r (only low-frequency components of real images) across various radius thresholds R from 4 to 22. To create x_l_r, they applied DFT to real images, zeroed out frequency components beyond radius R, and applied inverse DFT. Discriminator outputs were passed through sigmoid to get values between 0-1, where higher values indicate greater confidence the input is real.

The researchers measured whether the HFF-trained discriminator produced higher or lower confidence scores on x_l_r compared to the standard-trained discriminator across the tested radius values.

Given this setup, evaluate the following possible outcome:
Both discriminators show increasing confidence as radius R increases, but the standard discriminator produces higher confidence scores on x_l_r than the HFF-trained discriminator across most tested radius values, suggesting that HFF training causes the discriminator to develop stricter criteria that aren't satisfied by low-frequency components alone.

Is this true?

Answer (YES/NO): NO